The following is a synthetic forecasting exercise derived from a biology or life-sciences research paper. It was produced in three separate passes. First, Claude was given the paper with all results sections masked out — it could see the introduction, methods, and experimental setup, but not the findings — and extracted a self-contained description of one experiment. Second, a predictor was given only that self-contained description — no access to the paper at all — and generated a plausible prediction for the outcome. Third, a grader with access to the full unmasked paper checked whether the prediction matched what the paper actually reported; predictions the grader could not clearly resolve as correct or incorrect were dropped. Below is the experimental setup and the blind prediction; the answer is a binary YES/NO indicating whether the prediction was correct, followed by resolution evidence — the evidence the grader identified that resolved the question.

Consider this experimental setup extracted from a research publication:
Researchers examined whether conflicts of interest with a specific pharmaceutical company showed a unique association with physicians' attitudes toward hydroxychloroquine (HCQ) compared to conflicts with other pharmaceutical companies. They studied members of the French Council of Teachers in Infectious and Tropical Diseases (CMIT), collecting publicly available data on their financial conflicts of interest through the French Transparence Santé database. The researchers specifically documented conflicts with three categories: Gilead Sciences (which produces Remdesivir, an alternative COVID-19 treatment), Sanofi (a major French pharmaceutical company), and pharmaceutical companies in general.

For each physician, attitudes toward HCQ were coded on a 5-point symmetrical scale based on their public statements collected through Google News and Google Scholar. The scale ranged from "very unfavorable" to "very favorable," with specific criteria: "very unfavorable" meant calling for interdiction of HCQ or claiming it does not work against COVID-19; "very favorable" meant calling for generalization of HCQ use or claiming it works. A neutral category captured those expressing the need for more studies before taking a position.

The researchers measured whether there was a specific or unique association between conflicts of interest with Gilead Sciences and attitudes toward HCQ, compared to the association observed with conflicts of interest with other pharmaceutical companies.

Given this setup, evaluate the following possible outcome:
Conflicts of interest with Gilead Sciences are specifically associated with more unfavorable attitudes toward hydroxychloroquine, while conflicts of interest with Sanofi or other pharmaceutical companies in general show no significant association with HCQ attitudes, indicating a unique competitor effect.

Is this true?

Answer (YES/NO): NO